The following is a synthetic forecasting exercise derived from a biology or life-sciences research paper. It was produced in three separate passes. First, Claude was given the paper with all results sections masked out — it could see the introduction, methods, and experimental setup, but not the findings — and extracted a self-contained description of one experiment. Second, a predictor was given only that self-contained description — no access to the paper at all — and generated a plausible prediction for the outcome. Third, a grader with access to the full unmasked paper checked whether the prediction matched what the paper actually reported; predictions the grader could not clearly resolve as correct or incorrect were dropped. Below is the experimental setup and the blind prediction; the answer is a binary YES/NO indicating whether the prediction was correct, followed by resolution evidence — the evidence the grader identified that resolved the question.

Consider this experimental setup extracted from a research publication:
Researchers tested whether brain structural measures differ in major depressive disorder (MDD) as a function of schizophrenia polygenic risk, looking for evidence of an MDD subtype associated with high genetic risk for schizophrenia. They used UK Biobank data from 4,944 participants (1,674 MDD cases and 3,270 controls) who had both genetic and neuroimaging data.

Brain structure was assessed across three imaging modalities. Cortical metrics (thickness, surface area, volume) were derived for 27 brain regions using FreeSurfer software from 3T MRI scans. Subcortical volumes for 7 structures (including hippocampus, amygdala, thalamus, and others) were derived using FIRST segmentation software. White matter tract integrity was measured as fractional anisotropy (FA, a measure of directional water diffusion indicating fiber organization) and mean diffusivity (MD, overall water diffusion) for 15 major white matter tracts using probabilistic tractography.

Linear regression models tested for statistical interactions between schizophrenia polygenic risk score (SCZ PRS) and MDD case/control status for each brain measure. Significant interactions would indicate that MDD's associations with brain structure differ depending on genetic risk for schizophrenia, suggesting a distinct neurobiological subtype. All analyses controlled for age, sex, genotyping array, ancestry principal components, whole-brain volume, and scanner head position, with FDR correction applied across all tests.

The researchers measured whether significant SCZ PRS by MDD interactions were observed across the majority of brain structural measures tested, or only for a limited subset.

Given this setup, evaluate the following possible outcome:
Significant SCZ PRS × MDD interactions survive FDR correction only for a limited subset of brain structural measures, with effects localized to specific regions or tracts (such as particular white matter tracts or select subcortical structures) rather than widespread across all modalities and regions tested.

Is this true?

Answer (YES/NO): YES